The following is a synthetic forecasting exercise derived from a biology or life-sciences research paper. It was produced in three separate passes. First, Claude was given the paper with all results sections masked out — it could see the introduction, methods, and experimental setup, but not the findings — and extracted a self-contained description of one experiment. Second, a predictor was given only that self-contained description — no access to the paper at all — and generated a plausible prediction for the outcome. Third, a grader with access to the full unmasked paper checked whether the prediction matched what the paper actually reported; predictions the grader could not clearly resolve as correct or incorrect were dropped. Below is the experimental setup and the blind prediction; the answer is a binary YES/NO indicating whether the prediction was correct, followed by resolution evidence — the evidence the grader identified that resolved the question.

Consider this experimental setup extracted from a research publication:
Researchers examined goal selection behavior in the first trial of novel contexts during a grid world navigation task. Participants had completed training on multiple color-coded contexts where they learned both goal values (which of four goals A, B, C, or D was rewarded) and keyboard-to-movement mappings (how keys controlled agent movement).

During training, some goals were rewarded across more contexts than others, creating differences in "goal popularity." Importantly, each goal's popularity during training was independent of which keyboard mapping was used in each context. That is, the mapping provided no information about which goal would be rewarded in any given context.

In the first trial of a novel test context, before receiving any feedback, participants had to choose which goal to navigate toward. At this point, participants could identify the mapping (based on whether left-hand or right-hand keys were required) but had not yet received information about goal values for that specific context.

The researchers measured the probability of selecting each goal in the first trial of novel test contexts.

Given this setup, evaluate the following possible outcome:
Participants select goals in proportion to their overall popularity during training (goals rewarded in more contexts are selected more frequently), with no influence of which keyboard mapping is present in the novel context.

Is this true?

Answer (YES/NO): NO